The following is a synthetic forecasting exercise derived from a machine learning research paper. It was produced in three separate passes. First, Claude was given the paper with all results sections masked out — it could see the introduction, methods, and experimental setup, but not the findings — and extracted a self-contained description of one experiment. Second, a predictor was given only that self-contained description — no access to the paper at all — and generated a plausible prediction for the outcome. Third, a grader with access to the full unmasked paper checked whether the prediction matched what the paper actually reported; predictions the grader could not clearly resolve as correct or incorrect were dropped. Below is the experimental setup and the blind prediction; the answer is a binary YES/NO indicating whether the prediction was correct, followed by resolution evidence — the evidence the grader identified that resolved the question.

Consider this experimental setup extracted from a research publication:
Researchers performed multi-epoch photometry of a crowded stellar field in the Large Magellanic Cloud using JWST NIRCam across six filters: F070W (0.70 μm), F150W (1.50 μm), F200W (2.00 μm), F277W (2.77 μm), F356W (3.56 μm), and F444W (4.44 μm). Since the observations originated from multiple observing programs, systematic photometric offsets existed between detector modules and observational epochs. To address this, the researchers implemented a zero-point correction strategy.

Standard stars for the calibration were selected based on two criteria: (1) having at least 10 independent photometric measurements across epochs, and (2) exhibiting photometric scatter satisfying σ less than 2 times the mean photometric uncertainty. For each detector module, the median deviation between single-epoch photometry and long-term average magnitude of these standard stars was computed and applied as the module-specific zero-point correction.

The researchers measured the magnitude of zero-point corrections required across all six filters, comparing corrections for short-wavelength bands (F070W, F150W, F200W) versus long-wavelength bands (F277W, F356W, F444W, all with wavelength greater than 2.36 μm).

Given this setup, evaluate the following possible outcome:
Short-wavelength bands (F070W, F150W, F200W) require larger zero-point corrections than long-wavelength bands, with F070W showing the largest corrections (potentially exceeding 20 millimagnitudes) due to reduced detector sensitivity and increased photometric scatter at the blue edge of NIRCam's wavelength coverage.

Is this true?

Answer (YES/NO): YES